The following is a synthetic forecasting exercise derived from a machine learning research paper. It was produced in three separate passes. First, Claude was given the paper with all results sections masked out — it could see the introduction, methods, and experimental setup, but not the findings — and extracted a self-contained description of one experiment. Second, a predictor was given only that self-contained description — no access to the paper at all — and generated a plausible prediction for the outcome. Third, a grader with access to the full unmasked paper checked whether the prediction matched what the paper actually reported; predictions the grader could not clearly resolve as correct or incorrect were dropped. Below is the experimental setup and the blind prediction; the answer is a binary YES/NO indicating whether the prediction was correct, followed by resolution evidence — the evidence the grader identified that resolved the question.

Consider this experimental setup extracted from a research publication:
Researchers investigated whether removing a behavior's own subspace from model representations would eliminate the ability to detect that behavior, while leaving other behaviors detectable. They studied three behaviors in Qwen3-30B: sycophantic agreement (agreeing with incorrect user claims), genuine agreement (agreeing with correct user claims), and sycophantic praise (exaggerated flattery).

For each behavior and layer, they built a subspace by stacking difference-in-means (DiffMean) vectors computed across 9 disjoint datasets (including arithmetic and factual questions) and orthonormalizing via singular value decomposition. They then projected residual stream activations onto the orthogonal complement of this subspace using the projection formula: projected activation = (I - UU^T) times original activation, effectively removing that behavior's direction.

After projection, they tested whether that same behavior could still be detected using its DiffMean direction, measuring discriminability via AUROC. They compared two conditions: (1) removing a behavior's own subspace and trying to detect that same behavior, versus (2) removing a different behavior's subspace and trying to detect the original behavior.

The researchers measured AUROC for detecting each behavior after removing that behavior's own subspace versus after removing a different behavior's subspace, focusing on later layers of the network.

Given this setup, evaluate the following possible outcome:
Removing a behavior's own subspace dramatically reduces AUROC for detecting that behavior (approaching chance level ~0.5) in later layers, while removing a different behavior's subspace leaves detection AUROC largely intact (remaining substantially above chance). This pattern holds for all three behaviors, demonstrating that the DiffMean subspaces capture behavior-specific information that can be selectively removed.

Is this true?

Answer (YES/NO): YES